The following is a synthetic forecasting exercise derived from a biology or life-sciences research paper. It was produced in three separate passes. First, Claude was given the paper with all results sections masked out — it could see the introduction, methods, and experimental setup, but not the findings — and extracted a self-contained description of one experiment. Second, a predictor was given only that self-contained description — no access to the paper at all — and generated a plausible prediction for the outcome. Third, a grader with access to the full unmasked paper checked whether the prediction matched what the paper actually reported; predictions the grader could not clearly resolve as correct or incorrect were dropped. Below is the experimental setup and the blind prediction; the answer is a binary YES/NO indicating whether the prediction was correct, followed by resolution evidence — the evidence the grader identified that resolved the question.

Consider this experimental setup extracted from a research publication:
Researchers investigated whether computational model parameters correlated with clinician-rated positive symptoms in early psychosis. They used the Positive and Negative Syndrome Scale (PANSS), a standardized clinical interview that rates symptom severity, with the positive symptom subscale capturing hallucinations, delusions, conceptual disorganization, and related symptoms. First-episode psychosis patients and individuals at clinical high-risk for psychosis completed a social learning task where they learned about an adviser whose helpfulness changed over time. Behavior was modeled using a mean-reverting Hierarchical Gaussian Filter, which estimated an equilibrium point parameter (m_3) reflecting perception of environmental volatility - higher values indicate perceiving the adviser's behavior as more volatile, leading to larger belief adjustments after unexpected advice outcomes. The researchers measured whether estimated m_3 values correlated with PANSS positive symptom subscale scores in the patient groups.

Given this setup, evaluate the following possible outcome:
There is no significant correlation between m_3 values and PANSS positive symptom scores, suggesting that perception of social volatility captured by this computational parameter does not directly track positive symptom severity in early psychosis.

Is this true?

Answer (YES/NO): NO